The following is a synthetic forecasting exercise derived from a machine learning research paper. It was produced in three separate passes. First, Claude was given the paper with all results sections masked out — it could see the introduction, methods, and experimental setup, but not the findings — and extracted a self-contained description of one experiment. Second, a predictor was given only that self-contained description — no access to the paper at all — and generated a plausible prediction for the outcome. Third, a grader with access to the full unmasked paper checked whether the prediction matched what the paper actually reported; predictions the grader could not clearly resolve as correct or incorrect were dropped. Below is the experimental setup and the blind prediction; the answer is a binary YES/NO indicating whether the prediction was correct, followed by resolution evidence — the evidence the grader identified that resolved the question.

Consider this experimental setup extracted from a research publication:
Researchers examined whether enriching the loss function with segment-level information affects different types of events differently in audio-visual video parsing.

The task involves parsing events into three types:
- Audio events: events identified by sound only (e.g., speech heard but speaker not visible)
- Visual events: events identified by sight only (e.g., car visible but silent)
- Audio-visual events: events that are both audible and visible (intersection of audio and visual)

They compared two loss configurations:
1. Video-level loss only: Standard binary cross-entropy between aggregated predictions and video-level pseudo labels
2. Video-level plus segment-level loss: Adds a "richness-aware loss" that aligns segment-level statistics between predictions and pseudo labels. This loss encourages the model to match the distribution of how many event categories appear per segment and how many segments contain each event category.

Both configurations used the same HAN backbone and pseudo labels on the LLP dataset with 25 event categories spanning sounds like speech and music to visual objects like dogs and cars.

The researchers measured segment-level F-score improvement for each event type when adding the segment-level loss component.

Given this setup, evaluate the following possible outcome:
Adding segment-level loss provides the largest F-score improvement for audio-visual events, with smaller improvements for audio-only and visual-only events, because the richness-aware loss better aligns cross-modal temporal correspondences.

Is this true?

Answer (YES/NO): NO